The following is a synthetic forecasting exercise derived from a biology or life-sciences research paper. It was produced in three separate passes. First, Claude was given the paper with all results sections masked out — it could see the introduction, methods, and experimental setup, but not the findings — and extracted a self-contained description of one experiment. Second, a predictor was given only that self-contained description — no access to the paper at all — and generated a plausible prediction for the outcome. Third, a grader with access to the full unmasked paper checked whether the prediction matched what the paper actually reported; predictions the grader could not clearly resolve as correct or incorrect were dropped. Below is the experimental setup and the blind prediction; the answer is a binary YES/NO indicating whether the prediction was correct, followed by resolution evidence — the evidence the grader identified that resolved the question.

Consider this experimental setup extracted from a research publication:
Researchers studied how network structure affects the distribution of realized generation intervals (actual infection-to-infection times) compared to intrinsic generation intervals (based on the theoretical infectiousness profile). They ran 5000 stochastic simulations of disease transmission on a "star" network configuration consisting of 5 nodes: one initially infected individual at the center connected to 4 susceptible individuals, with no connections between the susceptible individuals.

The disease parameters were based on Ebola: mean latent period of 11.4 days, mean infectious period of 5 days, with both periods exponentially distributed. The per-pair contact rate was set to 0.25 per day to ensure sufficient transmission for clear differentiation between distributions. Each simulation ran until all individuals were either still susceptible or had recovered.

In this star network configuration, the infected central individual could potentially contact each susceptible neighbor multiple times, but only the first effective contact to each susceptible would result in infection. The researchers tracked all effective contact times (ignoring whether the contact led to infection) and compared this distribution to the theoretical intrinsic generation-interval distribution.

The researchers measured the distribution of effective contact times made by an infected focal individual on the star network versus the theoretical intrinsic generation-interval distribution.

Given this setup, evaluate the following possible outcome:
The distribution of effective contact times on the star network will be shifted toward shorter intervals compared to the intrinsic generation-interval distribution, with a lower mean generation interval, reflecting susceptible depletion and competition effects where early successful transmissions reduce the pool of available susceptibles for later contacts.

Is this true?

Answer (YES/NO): NO